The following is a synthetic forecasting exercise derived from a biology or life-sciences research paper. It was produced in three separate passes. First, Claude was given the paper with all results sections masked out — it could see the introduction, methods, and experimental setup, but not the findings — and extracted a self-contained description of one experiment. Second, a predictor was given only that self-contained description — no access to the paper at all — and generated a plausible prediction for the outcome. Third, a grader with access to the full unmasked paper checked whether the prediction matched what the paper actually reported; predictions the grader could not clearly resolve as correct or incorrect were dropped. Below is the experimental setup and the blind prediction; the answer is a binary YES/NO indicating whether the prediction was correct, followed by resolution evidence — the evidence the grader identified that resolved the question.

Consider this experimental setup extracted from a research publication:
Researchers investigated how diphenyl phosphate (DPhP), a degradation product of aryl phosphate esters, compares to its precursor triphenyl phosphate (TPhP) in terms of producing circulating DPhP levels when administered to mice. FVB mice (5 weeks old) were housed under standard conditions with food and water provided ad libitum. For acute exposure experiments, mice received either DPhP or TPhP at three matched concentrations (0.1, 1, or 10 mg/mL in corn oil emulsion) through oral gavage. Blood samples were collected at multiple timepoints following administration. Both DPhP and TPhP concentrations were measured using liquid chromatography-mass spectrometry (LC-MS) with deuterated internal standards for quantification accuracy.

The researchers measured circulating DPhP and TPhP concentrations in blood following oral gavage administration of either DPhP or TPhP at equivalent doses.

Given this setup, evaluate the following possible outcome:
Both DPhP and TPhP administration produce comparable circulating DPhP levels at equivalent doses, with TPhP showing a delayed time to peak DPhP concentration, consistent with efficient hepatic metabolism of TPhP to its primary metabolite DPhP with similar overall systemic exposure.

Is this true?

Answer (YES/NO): NO